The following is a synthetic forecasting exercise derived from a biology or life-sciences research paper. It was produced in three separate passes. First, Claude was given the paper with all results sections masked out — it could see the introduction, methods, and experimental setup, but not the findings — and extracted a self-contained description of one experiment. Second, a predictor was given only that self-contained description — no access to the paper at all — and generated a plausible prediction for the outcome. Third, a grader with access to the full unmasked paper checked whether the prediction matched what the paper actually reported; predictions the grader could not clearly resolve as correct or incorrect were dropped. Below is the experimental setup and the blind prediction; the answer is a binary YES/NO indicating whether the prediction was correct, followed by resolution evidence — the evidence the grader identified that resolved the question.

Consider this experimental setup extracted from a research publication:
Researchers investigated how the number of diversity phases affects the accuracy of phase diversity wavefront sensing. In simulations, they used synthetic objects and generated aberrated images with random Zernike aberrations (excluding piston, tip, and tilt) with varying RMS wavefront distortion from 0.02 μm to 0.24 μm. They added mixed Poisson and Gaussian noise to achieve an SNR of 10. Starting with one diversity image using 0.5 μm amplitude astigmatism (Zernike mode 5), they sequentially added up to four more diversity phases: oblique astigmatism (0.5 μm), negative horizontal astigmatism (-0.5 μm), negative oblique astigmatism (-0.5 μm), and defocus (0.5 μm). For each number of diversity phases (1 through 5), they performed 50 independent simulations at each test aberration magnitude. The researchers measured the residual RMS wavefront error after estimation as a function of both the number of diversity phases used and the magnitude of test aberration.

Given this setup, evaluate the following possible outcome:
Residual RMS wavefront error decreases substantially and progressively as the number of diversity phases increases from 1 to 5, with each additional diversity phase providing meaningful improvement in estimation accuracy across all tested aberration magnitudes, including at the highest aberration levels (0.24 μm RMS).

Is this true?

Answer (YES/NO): NO